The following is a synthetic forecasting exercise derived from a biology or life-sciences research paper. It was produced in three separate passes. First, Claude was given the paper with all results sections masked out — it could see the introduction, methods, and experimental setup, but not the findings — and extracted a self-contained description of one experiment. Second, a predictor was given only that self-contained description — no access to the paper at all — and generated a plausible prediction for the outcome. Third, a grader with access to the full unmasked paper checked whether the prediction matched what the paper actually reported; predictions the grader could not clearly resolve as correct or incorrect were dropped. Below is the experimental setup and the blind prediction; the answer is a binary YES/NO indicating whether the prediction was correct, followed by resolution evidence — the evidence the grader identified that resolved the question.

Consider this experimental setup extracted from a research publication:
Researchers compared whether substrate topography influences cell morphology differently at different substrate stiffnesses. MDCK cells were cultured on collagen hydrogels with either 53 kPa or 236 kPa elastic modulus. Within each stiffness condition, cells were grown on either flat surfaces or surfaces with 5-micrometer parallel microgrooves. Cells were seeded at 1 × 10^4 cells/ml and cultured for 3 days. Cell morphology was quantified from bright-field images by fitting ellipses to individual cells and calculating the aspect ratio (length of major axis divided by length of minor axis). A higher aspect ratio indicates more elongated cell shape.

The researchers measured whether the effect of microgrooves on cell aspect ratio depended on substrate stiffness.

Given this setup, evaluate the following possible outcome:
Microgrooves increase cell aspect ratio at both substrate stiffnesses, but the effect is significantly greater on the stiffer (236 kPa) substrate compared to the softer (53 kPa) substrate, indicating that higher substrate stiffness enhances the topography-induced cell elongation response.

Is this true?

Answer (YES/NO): YES